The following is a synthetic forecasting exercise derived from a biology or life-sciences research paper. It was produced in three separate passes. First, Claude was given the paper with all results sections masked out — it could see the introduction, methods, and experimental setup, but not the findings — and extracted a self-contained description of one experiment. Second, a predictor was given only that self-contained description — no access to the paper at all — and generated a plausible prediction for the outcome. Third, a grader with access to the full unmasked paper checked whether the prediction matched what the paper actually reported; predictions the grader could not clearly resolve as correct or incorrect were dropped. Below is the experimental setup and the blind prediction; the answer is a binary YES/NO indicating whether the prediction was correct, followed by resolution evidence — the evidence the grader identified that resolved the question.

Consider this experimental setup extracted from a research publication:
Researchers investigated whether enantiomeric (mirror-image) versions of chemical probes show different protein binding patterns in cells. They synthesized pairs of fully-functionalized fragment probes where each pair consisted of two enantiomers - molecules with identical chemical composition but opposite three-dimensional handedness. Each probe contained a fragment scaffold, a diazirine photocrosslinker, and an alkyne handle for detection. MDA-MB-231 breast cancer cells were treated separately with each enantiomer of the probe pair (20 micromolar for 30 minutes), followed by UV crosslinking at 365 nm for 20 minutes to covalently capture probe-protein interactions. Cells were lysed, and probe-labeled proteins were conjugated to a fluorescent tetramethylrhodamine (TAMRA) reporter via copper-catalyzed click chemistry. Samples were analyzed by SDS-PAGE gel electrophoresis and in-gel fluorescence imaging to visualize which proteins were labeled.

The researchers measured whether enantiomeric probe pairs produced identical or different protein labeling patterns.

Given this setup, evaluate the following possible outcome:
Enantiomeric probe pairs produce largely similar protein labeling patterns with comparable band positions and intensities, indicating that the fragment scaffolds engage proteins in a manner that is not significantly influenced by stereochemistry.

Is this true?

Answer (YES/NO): NO